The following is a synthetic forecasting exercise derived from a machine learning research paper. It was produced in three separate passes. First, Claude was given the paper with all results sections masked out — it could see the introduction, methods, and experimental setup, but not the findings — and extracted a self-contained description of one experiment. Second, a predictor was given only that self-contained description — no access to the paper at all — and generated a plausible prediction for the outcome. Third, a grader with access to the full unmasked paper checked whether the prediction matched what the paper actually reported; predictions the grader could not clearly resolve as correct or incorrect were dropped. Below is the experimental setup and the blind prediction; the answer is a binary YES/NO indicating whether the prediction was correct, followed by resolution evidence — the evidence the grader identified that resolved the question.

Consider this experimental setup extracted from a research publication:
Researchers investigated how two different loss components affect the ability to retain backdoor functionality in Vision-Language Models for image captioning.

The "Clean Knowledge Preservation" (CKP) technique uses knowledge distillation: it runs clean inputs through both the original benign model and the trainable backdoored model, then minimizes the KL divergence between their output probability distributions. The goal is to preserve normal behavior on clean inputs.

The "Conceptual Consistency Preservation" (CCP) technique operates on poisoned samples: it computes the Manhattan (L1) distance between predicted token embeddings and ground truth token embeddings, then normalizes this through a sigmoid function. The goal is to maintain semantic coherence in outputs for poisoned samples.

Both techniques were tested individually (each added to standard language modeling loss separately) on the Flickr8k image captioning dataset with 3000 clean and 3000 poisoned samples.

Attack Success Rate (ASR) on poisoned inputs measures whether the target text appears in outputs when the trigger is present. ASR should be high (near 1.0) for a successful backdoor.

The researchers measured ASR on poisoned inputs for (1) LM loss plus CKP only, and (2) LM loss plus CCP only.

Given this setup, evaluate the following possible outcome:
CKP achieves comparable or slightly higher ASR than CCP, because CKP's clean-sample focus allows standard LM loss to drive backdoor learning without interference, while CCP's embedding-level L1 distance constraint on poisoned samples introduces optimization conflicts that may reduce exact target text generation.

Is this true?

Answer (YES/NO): NO